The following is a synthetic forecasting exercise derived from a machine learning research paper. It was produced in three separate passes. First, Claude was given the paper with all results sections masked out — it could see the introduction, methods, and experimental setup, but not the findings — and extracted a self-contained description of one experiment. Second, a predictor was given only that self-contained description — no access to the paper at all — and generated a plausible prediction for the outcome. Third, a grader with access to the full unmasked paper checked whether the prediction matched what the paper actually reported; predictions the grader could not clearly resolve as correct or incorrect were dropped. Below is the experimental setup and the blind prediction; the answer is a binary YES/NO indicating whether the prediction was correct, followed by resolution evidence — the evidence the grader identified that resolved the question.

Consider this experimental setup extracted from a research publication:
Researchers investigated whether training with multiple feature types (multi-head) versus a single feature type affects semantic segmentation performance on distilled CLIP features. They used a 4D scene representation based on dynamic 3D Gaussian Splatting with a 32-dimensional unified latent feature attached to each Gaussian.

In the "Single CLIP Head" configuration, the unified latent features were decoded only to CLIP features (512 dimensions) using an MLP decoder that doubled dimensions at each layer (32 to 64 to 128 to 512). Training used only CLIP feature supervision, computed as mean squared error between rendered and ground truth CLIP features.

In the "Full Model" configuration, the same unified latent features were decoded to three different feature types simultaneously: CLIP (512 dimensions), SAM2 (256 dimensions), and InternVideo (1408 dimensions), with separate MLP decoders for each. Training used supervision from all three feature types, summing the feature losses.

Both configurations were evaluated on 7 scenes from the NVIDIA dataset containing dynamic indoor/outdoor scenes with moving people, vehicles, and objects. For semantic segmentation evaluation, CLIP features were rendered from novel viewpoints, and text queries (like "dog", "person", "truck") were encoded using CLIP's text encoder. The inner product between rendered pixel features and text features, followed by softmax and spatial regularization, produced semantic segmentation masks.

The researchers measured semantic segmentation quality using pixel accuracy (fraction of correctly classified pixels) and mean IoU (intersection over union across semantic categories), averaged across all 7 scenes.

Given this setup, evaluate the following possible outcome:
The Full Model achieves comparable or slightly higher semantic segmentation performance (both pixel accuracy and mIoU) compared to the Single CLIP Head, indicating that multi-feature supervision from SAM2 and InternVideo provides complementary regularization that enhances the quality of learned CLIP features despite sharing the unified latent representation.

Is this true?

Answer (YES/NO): NO